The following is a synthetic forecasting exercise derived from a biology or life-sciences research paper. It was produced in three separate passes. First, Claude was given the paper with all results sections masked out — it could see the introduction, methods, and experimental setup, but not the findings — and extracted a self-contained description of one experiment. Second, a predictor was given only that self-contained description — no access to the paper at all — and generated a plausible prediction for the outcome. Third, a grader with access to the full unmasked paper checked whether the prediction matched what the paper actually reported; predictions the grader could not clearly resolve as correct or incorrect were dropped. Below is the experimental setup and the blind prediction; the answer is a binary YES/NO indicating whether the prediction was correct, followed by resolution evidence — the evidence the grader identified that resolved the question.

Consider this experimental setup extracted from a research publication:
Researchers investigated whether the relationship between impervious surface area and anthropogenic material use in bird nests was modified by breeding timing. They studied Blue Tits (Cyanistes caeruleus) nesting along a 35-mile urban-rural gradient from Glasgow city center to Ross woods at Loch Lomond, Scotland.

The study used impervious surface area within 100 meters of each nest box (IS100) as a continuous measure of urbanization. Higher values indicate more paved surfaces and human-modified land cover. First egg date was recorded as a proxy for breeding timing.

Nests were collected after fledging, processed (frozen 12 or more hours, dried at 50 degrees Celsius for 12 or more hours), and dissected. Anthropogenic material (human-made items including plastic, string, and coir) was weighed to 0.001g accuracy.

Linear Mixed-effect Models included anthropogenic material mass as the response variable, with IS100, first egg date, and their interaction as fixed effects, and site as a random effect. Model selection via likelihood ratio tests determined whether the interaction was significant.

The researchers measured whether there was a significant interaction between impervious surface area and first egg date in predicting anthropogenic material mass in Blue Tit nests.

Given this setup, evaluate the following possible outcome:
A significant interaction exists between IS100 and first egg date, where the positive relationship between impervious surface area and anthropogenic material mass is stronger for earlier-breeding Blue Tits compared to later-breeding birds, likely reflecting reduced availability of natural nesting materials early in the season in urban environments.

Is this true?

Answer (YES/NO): NO